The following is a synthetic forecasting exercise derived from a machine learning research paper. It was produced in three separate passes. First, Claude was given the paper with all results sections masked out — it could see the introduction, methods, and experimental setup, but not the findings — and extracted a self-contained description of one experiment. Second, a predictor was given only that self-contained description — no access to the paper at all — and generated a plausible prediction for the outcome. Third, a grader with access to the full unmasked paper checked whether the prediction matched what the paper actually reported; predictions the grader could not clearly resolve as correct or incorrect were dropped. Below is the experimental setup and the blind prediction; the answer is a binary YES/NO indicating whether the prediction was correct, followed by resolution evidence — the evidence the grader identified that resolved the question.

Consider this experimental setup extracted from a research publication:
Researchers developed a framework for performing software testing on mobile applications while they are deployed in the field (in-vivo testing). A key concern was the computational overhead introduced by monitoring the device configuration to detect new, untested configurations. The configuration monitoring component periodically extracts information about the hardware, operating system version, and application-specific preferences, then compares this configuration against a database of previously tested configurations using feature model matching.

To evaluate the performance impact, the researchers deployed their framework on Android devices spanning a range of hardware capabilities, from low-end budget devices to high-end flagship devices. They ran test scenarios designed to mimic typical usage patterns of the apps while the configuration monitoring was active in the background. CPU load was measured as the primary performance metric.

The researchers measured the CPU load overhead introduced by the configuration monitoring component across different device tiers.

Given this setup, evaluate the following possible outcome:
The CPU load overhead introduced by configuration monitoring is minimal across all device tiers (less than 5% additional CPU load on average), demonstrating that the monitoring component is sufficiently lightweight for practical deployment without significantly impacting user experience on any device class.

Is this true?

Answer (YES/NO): NO